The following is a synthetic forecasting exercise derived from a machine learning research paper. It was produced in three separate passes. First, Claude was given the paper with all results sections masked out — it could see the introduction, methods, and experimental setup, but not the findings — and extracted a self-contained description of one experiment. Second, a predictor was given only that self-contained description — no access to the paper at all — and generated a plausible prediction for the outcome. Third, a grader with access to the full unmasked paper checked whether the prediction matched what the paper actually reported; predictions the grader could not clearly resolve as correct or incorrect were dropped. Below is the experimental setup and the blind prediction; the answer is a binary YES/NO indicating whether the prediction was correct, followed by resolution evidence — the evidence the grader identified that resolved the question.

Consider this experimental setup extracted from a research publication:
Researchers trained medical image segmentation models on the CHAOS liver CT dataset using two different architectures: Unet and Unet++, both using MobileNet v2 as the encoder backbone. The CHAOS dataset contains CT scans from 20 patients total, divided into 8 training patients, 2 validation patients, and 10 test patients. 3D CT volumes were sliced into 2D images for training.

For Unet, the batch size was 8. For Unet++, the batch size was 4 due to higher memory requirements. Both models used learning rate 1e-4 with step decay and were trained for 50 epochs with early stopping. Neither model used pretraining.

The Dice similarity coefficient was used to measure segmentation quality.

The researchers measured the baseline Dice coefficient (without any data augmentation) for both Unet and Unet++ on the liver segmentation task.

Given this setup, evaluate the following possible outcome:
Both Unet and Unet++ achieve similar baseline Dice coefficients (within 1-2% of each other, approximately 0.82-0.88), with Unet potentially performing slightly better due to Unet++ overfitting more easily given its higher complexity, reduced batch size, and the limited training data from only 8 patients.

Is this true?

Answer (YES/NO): NO